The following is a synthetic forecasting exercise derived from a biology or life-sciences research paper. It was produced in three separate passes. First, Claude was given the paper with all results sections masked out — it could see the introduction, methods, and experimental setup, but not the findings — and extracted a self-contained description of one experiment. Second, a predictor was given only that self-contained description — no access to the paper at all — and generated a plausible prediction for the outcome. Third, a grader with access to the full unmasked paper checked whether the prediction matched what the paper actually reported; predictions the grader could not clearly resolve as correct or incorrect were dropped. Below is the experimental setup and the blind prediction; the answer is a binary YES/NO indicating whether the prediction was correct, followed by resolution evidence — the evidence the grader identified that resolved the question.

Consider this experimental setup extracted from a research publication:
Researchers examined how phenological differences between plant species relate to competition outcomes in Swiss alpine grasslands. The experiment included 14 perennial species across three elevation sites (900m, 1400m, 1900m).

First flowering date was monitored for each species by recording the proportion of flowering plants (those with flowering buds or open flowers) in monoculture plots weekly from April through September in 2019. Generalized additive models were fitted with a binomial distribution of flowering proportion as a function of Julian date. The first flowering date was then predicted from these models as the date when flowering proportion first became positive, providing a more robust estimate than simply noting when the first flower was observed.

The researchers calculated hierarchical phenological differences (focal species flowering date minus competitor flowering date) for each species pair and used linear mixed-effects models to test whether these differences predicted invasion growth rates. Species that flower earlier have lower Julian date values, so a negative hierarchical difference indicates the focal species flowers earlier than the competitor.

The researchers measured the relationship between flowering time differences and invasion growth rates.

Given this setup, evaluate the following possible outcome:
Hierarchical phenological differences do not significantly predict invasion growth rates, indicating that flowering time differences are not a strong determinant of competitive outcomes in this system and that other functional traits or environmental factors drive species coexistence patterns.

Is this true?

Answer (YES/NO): NO